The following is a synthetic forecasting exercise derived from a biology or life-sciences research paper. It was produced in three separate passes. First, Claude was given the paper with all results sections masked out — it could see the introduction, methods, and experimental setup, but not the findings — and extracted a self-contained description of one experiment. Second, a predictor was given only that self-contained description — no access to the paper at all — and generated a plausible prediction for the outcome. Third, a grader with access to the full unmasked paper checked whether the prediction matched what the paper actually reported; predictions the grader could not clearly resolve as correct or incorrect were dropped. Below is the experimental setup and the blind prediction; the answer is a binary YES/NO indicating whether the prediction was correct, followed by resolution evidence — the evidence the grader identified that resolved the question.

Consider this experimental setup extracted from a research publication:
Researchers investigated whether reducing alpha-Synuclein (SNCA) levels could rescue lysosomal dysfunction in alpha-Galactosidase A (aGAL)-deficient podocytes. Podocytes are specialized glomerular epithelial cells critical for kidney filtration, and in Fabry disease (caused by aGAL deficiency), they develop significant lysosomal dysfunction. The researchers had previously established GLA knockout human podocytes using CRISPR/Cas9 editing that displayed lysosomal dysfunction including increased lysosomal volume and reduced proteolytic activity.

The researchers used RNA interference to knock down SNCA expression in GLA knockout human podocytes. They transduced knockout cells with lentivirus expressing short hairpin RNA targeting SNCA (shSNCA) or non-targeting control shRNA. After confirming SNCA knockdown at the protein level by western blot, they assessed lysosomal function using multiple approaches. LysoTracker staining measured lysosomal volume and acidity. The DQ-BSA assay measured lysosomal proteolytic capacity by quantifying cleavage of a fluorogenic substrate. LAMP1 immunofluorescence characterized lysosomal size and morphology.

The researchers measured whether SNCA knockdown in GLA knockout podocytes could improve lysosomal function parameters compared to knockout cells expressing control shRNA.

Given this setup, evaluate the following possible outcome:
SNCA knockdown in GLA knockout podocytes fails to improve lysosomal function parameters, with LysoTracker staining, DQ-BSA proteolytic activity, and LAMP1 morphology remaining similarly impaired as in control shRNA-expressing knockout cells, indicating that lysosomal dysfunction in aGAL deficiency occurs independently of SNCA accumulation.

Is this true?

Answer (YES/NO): NO